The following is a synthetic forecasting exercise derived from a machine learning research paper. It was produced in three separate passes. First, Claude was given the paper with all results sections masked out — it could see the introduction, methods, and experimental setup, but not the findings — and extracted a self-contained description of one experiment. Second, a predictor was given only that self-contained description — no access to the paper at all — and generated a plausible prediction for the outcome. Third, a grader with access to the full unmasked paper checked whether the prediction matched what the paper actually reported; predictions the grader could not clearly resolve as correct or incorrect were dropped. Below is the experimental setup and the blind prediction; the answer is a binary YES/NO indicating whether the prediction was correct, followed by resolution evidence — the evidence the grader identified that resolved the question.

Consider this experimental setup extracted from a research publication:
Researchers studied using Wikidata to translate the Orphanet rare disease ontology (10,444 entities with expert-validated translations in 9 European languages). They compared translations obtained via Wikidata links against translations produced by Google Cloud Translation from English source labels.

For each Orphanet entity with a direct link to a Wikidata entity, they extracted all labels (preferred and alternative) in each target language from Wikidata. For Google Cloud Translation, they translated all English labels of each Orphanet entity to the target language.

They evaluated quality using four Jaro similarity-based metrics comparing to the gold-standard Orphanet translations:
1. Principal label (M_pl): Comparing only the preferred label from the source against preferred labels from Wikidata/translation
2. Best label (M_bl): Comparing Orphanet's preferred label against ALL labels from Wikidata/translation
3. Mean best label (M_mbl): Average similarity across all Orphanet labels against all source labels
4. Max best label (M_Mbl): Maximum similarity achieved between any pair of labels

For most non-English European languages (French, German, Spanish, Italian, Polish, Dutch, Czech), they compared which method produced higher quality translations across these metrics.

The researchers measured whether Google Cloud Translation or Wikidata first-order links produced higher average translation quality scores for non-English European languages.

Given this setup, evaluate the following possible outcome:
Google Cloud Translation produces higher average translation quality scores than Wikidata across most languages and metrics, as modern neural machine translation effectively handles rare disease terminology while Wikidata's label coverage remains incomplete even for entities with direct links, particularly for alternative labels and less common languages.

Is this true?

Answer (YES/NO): YES